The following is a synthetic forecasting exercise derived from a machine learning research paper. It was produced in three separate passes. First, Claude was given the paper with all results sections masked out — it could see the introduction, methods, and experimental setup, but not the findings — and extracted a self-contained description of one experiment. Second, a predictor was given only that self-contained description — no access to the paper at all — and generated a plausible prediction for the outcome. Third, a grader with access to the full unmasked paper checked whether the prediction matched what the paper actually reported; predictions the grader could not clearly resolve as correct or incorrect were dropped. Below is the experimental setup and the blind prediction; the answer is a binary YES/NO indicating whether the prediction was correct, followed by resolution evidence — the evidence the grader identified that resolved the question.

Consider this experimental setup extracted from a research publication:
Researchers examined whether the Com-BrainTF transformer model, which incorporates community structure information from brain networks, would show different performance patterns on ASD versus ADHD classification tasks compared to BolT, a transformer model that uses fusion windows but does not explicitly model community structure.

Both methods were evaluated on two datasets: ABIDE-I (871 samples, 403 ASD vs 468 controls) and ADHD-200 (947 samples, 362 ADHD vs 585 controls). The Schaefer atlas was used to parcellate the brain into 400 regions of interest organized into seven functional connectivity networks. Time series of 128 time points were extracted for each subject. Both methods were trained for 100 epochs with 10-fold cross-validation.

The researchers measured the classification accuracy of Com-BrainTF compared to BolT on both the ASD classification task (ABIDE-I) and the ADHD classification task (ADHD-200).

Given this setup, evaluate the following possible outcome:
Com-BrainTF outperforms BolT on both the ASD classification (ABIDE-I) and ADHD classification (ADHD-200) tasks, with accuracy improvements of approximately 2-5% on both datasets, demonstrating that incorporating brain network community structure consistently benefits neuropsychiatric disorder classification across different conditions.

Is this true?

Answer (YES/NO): NO